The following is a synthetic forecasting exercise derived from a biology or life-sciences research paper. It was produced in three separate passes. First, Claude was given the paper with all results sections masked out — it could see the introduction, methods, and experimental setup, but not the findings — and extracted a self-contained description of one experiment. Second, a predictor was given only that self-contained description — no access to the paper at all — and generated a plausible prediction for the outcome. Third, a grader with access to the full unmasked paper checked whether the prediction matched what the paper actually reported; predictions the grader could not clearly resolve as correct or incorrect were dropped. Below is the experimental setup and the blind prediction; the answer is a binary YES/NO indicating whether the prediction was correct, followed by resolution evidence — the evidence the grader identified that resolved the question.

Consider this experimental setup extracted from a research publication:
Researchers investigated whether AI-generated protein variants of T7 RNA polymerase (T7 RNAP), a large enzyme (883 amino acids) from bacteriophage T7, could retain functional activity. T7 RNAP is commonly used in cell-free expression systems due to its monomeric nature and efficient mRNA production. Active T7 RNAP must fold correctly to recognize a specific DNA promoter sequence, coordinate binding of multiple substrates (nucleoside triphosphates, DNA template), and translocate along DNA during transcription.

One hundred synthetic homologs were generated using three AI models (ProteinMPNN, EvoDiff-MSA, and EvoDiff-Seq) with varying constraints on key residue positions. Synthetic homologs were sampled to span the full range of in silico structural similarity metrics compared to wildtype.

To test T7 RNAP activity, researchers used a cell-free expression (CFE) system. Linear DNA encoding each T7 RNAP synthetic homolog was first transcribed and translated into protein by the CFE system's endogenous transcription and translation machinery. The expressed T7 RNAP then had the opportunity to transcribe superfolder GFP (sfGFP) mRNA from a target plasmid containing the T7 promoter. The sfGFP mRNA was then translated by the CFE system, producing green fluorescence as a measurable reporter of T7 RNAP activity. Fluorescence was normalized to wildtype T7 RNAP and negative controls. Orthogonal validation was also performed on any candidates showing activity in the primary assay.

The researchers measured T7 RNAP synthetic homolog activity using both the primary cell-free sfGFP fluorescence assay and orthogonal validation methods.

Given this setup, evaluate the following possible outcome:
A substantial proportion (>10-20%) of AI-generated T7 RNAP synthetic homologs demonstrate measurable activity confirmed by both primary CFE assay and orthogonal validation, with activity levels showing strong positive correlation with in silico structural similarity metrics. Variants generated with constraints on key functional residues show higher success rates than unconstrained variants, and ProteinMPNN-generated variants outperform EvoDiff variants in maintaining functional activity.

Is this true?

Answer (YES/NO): NO